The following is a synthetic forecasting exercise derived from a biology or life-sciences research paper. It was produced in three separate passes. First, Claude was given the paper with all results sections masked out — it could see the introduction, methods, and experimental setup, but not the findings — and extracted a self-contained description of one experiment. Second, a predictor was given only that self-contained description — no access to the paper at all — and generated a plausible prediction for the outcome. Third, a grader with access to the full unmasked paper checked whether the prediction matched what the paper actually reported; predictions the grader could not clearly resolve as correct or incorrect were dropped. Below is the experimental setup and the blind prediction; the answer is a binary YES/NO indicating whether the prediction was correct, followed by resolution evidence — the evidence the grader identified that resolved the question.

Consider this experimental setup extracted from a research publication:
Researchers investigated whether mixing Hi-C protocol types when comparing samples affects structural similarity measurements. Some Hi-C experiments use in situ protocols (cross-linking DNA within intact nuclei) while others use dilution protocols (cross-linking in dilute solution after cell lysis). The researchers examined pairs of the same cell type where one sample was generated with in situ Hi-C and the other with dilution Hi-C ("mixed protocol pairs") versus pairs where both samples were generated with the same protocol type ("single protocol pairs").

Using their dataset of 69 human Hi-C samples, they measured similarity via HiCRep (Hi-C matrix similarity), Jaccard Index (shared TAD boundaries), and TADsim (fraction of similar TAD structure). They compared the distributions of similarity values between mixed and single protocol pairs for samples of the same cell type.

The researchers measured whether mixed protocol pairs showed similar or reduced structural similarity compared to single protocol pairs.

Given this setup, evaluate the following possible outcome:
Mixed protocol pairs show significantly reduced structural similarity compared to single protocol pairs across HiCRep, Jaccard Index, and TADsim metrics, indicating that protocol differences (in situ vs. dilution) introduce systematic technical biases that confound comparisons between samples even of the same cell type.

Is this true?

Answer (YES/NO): NO